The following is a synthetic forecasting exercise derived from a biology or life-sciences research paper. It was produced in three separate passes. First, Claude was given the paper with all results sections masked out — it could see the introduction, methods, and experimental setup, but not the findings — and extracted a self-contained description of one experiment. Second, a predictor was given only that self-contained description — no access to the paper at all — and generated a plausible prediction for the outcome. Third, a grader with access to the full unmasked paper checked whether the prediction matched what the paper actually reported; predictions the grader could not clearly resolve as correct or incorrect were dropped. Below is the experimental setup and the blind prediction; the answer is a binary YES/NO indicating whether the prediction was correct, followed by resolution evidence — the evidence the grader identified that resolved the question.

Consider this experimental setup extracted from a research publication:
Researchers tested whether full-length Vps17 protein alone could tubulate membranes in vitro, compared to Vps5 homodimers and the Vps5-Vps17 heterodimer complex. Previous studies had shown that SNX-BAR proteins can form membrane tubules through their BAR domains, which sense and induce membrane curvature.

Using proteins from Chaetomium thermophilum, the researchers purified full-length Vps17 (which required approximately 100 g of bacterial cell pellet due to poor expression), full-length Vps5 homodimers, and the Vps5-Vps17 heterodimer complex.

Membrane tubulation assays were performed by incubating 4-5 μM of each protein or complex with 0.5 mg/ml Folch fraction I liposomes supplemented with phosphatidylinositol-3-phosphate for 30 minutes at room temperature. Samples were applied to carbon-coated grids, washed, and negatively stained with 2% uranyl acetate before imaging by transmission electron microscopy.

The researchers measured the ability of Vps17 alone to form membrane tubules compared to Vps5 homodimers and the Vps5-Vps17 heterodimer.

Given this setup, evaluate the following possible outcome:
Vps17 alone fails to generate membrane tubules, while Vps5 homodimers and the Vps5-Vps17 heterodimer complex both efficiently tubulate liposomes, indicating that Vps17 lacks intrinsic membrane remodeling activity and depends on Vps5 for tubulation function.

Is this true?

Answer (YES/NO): NO